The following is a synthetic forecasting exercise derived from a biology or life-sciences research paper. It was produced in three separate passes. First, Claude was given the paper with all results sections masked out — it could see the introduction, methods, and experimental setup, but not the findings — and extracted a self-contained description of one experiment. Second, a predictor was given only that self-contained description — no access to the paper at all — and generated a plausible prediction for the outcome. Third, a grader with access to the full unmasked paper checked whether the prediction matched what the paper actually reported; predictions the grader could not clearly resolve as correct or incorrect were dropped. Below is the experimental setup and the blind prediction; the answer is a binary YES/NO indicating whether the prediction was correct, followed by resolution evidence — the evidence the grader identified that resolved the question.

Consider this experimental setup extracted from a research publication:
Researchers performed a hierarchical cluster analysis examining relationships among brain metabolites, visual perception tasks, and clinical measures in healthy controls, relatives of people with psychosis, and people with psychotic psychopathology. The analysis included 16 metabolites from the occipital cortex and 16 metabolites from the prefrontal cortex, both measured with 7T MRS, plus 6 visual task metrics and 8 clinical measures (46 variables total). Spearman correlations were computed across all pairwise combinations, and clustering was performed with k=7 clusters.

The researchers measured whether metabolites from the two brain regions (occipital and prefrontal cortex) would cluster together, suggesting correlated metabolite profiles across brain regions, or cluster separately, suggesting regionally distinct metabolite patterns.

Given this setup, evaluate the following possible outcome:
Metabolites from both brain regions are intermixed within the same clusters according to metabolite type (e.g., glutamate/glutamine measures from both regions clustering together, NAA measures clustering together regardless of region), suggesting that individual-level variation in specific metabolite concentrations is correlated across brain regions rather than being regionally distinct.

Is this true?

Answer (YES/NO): YES